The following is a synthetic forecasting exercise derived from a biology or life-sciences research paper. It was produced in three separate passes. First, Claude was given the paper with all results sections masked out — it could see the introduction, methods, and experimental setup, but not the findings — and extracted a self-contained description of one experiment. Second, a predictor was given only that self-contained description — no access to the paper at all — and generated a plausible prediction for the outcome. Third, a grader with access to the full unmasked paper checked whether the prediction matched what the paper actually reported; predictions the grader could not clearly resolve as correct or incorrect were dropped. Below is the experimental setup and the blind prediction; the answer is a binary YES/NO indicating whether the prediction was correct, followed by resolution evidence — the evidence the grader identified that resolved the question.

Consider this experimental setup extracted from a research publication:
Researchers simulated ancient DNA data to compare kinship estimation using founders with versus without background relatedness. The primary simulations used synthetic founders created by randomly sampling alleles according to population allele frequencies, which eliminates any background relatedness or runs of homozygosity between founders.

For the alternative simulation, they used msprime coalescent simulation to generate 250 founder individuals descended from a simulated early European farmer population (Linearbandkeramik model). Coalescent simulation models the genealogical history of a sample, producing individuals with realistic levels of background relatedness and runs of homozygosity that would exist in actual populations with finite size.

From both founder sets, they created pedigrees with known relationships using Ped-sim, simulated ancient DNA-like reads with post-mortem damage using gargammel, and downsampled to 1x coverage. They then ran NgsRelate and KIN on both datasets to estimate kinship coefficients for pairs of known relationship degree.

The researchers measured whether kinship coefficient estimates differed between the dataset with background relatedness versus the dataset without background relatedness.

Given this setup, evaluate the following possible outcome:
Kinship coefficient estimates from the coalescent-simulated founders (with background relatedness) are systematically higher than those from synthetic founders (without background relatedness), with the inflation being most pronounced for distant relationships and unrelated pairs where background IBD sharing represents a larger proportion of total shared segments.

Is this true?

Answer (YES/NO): NO